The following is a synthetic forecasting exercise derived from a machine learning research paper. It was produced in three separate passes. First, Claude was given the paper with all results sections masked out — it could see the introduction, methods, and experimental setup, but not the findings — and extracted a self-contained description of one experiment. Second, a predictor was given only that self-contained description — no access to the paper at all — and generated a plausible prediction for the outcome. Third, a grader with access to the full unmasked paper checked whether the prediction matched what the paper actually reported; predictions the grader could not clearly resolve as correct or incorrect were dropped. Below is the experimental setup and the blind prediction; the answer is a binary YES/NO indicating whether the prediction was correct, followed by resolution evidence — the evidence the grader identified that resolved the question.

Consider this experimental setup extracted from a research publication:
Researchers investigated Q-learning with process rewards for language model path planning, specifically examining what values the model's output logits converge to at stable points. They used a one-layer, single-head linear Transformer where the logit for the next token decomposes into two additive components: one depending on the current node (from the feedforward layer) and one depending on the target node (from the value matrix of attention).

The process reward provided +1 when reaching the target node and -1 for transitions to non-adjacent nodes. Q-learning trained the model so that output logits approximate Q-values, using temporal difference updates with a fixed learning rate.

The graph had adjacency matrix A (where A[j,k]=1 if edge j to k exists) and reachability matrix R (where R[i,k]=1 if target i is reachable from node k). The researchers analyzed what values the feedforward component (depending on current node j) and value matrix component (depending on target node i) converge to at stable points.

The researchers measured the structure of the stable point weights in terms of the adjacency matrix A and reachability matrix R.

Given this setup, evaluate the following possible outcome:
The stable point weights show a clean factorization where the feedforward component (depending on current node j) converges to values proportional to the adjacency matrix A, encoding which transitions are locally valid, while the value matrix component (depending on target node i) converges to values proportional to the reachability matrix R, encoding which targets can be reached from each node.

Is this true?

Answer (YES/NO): NO